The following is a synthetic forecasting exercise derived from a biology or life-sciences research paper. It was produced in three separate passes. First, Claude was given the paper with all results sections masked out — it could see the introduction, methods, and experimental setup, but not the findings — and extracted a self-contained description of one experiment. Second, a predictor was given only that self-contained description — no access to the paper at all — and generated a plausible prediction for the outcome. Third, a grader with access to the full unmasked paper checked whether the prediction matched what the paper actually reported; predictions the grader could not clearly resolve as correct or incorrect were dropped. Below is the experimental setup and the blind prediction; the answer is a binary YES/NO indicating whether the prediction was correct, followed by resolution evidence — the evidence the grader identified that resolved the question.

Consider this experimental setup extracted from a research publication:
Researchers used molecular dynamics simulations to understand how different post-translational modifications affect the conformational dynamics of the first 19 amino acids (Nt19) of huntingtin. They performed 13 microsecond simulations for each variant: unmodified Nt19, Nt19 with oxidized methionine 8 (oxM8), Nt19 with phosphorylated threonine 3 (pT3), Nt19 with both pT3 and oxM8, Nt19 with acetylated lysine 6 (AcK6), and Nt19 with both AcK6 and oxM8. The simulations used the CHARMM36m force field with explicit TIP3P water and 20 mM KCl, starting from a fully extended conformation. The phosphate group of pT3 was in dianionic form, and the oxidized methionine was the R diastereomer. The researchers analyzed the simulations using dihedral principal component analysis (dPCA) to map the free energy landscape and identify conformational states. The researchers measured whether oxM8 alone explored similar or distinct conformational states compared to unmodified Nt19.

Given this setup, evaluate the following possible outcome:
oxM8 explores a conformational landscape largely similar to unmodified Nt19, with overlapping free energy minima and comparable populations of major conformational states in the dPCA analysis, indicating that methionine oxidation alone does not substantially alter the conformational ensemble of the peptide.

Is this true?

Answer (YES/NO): NO